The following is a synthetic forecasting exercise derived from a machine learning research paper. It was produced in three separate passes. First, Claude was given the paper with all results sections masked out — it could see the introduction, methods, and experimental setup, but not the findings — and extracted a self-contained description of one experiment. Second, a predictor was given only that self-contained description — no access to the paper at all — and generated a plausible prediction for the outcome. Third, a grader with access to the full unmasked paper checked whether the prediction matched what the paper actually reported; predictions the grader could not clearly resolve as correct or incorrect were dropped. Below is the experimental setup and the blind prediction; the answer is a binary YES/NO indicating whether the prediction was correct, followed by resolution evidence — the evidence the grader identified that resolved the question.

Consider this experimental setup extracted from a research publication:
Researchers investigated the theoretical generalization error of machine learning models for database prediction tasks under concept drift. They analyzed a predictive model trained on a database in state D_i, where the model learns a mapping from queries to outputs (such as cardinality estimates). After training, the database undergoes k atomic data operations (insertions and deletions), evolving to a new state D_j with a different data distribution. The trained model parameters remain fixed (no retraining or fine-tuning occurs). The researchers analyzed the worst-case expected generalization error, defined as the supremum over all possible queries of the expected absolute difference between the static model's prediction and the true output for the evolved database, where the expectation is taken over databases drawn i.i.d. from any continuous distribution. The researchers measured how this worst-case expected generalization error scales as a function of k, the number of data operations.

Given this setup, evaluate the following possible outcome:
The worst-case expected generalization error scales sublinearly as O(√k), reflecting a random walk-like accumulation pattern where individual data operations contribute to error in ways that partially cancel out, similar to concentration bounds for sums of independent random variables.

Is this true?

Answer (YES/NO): NO